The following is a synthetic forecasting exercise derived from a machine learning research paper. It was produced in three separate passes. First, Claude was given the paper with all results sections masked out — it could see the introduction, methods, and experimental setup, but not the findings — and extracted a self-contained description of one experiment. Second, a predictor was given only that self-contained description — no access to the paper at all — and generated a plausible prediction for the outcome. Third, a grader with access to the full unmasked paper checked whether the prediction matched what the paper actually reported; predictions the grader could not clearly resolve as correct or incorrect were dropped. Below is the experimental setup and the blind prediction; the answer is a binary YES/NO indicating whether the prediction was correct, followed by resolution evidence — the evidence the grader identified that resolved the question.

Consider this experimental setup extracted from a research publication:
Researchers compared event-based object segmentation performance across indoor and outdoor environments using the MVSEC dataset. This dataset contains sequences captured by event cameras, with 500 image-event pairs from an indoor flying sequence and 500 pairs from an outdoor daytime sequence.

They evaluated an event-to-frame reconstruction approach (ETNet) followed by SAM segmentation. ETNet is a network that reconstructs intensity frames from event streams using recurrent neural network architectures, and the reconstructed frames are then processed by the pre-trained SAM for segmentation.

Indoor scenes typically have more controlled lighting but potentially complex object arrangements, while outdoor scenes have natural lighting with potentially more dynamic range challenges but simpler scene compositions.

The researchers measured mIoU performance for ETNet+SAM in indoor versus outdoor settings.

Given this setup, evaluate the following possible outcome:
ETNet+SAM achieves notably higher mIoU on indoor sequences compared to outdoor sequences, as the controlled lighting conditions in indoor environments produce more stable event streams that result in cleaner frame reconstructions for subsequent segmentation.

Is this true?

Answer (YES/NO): NO